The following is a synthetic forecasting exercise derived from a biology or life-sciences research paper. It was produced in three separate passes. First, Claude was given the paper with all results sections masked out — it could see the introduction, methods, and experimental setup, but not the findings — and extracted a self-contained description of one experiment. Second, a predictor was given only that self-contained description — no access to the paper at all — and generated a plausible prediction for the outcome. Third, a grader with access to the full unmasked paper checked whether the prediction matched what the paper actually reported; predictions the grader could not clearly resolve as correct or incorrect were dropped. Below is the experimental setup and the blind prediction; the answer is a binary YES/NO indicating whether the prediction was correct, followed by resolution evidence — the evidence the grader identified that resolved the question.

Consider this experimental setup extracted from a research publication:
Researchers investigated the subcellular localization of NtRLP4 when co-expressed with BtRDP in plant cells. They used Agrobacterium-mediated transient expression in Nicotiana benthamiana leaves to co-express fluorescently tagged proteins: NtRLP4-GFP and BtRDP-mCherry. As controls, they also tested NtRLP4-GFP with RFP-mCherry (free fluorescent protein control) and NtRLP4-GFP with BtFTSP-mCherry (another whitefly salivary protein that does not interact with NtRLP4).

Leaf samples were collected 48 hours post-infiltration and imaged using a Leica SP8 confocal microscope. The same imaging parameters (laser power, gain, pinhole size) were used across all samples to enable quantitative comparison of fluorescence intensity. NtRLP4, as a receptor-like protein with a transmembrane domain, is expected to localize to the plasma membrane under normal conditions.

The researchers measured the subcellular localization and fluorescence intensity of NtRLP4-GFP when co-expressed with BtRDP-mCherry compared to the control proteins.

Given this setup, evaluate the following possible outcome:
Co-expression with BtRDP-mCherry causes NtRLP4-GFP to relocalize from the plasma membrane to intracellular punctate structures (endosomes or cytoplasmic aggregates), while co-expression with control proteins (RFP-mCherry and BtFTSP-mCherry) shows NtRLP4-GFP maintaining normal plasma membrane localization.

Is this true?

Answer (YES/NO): NO